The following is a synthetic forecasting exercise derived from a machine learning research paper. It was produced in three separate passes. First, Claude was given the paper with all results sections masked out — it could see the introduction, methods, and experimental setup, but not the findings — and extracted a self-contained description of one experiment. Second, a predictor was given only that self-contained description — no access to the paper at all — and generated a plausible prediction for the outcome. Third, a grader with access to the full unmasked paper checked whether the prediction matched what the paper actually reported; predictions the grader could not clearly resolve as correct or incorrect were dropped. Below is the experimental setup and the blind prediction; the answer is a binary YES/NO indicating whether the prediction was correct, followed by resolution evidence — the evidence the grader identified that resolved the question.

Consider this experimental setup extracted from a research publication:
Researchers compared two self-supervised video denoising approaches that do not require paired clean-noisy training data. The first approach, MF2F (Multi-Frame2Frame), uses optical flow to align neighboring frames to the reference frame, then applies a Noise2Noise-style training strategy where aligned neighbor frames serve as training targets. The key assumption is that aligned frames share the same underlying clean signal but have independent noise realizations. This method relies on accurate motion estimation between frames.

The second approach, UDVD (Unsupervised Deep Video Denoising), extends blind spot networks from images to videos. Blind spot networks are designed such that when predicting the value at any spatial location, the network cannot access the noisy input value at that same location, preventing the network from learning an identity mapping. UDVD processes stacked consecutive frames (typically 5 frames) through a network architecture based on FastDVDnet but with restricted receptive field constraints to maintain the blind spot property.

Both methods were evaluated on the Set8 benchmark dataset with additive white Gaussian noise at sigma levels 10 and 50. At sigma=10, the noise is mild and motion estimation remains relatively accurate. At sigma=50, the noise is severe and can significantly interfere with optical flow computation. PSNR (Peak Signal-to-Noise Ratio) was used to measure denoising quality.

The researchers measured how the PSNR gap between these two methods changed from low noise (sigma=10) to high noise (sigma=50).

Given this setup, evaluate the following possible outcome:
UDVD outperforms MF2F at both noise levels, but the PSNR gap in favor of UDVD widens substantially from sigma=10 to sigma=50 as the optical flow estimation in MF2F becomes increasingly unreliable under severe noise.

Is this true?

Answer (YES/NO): YES